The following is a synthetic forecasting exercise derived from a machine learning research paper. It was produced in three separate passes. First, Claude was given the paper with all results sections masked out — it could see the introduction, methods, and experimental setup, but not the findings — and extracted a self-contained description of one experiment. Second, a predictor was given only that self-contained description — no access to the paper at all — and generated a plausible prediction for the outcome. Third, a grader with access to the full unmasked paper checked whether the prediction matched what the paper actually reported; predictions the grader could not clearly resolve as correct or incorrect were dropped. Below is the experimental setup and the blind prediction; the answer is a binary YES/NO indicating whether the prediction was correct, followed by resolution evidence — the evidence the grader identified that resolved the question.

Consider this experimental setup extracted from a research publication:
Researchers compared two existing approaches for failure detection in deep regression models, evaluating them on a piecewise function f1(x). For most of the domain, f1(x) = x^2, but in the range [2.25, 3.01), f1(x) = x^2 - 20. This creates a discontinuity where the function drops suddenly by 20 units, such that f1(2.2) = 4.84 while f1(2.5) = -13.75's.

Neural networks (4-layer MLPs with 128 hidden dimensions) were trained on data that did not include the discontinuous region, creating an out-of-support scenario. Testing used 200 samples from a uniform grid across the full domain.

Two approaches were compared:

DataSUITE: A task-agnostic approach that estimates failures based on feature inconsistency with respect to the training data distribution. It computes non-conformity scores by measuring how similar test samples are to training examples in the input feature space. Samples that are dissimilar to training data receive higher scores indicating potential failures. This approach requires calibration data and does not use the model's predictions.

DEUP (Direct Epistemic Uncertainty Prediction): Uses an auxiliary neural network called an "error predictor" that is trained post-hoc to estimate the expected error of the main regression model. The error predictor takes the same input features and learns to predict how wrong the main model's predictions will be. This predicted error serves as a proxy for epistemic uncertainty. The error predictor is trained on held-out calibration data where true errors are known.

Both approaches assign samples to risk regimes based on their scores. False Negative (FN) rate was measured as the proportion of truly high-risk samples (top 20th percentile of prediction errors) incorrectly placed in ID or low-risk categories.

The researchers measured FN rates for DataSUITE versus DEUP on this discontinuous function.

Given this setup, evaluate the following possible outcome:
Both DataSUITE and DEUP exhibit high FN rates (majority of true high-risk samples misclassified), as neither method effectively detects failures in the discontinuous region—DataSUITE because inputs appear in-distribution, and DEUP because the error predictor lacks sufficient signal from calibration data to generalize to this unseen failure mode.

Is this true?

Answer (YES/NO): NO